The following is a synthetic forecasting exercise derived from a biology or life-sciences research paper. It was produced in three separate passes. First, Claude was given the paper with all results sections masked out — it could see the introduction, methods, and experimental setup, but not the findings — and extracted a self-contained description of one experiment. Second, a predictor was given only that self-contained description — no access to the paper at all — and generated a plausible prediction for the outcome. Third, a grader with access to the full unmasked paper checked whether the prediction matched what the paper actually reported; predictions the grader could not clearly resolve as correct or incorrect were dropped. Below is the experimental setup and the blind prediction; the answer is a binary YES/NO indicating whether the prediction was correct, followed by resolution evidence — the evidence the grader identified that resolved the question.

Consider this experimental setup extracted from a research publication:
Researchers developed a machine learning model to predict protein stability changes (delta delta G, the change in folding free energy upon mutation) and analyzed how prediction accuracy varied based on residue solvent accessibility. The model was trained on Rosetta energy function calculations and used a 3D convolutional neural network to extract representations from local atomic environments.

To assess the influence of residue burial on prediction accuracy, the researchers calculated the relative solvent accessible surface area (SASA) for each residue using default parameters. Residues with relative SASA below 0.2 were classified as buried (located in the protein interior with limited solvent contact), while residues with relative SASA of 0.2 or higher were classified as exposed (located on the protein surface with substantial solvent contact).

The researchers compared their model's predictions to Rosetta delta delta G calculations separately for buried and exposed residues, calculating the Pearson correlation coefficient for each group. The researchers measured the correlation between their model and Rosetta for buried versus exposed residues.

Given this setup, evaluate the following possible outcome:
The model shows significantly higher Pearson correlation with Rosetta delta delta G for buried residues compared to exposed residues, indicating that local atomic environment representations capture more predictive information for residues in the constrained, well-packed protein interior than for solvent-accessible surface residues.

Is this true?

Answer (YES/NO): NO